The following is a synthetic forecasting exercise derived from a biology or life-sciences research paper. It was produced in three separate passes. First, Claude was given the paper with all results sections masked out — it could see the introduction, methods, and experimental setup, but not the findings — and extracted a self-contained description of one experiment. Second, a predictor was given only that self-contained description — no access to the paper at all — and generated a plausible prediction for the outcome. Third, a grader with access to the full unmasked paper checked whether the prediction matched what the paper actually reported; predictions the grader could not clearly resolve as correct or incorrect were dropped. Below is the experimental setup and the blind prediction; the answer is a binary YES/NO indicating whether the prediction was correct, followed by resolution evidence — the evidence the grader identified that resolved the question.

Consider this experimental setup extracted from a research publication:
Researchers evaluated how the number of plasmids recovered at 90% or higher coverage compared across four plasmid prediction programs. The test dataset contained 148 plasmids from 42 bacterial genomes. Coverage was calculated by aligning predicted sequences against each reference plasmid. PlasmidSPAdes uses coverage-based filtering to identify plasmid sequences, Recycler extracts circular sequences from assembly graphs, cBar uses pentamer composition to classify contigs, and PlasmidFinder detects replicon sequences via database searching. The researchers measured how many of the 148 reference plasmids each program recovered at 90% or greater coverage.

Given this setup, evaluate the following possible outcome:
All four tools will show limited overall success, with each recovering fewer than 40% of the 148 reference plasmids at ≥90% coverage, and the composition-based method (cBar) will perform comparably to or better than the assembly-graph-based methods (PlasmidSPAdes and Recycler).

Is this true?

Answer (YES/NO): NO